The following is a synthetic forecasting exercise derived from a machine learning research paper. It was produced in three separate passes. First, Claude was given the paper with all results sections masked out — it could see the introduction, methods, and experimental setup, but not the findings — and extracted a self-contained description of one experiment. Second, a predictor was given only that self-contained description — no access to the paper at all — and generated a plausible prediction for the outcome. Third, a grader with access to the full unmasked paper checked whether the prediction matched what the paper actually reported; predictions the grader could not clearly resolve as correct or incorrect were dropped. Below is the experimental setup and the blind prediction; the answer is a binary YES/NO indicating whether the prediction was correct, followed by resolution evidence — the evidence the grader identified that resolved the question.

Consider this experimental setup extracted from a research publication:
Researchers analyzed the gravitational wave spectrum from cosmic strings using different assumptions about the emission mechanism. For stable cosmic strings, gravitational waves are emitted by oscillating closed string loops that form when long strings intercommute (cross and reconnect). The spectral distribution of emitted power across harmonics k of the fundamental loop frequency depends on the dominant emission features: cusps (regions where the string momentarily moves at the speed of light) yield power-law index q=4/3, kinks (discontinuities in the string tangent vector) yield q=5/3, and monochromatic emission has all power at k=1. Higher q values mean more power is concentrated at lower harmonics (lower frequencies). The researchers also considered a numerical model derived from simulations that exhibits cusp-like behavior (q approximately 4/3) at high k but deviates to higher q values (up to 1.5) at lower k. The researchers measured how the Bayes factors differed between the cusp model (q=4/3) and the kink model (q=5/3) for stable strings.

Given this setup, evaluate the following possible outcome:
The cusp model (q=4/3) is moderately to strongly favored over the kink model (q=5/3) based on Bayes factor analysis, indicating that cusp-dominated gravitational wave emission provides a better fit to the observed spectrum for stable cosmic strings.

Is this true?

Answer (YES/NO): NO